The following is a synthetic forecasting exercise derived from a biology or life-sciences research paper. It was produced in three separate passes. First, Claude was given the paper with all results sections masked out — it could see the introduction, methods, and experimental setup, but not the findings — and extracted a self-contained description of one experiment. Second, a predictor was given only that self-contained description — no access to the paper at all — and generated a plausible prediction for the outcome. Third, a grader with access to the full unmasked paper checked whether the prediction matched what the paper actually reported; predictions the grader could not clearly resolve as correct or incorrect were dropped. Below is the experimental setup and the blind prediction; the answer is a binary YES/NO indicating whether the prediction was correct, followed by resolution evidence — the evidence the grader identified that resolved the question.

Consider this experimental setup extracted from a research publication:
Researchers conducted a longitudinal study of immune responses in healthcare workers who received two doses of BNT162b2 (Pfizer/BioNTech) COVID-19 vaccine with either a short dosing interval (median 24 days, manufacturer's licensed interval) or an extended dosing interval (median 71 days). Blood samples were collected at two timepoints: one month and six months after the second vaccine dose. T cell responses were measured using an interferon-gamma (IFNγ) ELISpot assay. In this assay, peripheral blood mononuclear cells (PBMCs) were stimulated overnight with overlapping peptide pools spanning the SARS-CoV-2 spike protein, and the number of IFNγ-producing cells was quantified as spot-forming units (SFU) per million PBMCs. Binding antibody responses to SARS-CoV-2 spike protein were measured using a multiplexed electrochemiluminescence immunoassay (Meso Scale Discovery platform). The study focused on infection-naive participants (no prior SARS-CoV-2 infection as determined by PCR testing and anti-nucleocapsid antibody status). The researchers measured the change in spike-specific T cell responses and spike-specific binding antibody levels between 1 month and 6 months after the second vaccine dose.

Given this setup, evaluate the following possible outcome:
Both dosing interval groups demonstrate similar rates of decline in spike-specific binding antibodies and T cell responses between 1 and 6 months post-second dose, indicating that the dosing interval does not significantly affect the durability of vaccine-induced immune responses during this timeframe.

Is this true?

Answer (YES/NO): YES